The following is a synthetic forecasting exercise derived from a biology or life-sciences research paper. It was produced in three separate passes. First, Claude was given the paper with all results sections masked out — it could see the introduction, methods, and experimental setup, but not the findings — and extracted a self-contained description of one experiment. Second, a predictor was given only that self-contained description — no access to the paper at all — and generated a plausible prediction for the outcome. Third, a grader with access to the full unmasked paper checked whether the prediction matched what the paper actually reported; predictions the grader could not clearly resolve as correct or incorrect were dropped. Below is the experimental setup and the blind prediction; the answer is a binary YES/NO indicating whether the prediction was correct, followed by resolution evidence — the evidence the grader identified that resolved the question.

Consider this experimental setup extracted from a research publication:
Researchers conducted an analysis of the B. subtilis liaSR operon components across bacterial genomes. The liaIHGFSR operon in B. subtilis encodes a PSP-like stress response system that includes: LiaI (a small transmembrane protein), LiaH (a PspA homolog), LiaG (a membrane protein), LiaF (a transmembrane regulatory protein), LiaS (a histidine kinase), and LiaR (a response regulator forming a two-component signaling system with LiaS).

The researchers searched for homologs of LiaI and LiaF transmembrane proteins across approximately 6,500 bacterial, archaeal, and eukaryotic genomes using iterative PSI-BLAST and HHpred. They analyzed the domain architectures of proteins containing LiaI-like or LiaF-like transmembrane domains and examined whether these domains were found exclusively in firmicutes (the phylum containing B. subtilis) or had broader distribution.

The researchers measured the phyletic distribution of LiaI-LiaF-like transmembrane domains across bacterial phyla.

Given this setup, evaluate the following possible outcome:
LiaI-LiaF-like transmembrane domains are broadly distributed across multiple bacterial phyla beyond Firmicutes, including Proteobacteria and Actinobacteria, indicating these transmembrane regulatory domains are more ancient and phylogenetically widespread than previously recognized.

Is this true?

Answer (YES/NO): YES